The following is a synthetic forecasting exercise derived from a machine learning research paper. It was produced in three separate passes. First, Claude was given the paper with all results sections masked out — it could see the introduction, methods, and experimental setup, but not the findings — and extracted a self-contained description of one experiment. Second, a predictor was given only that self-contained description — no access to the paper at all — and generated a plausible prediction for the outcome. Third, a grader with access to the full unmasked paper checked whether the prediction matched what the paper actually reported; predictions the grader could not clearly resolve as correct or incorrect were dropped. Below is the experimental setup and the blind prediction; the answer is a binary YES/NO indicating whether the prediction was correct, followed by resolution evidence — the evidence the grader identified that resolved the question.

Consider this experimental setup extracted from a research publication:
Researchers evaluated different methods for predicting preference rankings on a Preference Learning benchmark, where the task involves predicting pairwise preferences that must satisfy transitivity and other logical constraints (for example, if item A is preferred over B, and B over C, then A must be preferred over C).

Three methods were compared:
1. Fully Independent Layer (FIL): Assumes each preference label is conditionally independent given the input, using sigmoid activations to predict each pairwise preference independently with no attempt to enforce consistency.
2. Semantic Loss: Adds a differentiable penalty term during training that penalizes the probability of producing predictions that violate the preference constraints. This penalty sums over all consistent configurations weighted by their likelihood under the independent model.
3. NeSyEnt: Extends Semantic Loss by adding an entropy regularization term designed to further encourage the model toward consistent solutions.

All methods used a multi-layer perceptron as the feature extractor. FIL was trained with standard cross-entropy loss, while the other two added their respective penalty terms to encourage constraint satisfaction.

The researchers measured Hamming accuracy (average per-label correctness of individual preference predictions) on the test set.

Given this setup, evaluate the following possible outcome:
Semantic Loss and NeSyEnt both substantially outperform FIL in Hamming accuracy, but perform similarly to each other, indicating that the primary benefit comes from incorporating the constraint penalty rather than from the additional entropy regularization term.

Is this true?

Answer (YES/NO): NO